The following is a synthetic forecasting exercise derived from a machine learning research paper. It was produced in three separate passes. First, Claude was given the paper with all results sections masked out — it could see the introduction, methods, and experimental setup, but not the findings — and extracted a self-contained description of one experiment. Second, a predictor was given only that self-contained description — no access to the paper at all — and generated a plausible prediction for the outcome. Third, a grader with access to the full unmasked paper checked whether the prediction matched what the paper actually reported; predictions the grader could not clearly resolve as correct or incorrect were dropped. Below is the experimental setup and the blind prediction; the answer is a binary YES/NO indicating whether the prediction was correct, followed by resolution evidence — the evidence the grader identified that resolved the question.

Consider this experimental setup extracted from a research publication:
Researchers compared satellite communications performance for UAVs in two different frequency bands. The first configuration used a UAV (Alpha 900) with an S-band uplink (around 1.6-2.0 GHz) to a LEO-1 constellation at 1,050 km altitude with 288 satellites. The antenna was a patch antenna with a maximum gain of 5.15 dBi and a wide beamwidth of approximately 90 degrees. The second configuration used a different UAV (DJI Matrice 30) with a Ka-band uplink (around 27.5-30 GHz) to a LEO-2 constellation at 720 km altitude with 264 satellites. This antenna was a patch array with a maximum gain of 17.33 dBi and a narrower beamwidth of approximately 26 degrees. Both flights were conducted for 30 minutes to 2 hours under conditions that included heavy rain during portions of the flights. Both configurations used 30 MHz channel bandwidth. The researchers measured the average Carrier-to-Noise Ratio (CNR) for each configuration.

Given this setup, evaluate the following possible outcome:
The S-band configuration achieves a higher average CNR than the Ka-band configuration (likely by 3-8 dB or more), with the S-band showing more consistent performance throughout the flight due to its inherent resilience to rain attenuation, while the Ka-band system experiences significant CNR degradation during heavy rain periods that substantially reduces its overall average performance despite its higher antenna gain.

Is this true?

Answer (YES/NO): YES